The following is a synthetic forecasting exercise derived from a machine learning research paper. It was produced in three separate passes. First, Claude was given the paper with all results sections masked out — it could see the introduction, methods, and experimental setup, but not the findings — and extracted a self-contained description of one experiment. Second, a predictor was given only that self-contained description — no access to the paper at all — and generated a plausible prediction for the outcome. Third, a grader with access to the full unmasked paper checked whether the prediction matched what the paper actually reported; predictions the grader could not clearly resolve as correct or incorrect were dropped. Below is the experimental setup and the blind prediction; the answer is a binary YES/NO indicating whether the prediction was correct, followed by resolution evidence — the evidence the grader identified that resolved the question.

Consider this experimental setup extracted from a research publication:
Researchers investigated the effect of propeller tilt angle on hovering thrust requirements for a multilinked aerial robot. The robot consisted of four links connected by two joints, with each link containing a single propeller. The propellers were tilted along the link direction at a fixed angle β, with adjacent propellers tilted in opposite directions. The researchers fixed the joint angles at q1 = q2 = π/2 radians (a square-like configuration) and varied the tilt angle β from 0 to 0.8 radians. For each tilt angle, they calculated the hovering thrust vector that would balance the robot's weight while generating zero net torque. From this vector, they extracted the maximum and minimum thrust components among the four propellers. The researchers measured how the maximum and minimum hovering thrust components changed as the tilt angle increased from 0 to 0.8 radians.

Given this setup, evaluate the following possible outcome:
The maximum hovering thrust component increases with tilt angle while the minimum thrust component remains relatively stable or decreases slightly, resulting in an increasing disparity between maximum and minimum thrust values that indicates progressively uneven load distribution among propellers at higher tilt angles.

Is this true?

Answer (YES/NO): NO